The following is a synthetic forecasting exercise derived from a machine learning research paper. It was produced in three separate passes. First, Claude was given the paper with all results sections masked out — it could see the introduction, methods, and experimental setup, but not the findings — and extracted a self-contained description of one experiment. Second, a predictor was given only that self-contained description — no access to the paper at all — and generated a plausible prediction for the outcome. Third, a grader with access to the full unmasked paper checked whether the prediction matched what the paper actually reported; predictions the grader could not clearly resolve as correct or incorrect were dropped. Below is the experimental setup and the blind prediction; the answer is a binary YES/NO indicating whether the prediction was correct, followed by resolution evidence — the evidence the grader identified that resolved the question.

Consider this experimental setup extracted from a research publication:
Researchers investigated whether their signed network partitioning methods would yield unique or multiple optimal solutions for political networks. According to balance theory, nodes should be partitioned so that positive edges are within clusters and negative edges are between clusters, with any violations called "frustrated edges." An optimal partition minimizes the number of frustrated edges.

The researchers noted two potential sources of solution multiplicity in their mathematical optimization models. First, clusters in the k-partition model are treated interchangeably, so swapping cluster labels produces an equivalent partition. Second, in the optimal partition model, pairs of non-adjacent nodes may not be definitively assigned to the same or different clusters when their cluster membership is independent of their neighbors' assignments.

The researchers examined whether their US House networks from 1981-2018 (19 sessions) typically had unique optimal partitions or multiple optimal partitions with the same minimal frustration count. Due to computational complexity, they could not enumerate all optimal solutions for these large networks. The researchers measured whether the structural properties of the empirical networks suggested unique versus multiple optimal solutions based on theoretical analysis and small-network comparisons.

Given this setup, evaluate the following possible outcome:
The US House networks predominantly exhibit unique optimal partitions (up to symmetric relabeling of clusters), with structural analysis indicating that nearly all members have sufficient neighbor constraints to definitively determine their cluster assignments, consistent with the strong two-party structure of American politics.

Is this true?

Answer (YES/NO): NO